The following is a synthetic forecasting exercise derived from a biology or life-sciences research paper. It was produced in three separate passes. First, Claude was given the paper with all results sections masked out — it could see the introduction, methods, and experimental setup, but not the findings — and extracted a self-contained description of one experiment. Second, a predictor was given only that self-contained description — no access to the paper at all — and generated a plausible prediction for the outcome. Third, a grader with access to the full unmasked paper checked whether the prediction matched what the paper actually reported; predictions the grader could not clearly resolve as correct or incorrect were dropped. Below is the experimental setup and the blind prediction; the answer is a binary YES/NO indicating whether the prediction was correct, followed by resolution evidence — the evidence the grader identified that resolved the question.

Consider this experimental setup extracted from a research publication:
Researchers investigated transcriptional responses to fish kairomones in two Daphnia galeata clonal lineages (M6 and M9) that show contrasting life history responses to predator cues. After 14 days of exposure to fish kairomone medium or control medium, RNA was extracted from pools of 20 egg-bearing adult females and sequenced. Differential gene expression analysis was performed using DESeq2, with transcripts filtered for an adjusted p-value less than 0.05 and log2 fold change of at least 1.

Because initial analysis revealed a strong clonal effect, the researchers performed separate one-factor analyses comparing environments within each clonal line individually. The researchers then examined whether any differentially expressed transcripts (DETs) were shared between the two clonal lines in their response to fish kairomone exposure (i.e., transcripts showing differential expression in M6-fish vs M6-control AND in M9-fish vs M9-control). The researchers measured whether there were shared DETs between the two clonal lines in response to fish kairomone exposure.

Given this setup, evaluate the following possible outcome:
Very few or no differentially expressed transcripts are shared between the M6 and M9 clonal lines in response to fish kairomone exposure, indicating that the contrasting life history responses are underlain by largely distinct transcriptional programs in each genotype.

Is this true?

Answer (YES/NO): YES